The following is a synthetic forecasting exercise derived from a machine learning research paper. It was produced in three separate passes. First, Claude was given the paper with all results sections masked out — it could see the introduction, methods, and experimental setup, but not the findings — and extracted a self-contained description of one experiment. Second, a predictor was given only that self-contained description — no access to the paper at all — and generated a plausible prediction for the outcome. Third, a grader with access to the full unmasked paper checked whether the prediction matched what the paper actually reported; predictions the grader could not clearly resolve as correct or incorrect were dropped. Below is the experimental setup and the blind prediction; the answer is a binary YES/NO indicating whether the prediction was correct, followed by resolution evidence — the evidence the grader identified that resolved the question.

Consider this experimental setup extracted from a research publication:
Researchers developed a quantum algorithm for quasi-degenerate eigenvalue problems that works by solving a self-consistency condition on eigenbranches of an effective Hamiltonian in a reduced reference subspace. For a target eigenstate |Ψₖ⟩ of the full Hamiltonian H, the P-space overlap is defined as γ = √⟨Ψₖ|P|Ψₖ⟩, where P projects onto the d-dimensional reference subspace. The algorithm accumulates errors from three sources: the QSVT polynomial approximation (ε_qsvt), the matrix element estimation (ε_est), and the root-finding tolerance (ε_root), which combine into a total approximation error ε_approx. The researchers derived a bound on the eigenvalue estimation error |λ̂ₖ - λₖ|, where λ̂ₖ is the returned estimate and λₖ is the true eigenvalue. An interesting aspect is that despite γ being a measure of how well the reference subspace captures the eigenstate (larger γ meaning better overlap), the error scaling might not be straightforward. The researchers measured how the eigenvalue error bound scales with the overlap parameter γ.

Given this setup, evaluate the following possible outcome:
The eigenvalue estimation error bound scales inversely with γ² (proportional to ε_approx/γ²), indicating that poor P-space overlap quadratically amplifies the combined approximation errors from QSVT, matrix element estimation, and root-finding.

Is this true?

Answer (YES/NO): NO